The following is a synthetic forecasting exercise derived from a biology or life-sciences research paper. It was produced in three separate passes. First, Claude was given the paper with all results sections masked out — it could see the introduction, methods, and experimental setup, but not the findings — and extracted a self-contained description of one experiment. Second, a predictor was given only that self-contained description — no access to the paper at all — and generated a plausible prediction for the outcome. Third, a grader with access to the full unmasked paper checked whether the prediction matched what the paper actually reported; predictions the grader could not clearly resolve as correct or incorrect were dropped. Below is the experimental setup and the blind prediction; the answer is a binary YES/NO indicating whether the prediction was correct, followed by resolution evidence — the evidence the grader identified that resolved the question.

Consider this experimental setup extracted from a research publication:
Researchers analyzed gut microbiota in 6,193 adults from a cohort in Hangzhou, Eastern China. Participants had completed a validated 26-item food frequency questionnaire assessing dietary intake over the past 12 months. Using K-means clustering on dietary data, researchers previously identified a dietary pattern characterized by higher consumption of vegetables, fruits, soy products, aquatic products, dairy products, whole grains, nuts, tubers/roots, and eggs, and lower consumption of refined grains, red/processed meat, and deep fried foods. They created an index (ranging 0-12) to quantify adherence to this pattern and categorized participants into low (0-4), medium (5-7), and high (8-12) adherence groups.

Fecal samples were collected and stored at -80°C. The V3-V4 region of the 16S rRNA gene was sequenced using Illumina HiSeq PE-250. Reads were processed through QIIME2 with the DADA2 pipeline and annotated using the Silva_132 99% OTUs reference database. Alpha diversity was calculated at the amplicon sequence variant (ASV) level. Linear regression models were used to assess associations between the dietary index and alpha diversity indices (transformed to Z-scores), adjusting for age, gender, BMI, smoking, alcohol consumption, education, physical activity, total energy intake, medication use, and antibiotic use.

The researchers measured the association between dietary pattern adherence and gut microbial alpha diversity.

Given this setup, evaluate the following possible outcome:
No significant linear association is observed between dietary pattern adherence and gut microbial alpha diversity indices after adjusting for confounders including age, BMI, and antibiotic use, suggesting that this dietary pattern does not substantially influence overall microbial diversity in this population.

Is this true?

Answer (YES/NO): NO